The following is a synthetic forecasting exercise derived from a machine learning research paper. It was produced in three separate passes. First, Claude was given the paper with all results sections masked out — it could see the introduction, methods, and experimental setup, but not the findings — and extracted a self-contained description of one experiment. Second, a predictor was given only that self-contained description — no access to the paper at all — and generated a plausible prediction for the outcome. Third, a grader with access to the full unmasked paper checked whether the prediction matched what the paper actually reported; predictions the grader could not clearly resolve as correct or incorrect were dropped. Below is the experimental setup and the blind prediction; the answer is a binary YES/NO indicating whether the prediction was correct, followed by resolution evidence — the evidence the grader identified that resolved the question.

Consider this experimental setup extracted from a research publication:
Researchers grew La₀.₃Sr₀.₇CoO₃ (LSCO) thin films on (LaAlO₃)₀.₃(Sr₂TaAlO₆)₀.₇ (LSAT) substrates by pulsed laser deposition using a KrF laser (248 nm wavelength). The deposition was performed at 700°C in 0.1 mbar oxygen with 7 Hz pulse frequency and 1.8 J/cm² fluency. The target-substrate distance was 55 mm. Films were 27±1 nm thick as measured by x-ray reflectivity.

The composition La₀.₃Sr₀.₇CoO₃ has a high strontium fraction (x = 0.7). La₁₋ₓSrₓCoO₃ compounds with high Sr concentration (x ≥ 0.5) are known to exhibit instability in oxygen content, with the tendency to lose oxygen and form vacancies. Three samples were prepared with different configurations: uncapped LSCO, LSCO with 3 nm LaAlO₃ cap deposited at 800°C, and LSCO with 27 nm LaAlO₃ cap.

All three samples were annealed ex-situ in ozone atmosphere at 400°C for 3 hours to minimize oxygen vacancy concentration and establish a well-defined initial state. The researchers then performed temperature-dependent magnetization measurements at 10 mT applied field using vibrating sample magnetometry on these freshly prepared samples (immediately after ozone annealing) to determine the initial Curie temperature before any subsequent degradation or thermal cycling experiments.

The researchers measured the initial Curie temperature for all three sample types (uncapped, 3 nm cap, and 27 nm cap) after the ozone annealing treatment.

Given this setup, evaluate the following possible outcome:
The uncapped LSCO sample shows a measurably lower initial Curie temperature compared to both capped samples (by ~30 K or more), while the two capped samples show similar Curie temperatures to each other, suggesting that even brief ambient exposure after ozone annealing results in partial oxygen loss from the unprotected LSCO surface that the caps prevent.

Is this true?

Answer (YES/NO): NO